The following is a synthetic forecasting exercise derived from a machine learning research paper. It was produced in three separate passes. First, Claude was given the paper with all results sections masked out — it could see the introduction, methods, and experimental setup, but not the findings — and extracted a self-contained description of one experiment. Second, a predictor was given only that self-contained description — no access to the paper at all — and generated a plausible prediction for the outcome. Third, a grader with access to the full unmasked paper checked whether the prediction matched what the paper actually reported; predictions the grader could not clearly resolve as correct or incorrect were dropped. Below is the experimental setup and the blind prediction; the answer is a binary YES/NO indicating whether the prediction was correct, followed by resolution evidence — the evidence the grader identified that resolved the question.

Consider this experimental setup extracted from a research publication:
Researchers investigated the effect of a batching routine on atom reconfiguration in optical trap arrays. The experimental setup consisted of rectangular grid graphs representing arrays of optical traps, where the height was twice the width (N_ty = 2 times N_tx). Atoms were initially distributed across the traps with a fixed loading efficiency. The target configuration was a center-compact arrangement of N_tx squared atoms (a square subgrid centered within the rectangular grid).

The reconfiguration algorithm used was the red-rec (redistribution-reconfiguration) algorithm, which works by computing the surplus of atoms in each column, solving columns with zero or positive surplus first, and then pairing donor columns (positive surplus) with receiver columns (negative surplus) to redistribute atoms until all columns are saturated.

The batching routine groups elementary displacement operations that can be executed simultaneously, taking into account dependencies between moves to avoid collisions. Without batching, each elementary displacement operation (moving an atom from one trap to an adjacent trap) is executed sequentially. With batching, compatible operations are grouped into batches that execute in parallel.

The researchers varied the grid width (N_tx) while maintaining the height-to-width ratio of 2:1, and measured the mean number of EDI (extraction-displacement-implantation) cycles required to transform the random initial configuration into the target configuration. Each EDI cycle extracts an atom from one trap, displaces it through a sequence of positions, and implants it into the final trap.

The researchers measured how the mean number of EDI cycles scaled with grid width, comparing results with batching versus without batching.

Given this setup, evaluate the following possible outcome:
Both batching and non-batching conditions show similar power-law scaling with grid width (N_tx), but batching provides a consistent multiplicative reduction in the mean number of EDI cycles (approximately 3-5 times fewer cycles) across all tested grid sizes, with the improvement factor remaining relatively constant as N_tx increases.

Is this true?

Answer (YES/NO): NO